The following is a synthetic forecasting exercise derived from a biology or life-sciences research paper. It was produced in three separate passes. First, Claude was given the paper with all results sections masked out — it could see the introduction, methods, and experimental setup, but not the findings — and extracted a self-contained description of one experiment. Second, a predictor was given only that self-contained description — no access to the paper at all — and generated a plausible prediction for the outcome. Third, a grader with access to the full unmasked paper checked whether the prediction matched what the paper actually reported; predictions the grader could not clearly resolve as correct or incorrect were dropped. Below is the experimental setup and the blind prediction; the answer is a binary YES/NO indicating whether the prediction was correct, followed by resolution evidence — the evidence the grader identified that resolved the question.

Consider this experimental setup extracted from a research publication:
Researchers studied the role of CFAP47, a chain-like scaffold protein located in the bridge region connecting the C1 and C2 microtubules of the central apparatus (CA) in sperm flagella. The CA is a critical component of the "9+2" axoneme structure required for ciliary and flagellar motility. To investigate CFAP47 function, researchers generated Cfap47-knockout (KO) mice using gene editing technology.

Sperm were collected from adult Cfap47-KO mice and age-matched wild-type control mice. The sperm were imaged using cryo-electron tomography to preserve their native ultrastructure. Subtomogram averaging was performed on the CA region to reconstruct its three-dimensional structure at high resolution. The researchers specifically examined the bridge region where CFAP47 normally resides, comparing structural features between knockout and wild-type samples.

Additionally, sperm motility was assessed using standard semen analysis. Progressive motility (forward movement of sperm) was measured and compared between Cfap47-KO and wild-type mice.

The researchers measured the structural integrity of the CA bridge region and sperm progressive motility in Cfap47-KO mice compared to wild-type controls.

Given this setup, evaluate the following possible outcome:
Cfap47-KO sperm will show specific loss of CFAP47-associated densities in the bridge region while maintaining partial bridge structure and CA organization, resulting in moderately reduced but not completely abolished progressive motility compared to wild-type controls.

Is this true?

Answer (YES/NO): NO